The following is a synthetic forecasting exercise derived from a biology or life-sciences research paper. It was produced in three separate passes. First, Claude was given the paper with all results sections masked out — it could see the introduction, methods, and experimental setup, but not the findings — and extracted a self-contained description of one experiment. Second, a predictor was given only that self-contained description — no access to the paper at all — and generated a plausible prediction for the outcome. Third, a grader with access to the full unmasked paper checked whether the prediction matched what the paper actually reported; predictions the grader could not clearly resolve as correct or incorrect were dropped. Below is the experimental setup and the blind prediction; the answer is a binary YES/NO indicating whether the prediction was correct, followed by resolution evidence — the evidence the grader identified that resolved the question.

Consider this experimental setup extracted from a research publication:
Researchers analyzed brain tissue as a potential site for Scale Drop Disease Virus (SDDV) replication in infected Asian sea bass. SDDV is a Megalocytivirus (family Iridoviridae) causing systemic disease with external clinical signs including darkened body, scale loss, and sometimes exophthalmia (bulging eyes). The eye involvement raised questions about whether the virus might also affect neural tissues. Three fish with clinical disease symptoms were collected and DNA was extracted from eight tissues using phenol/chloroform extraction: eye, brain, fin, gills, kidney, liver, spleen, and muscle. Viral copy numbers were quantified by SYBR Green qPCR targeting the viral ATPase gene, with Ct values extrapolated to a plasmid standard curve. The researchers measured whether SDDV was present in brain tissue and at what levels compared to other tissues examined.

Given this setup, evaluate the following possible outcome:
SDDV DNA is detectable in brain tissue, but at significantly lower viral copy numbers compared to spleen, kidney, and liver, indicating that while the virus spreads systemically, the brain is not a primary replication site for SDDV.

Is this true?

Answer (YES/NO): NO